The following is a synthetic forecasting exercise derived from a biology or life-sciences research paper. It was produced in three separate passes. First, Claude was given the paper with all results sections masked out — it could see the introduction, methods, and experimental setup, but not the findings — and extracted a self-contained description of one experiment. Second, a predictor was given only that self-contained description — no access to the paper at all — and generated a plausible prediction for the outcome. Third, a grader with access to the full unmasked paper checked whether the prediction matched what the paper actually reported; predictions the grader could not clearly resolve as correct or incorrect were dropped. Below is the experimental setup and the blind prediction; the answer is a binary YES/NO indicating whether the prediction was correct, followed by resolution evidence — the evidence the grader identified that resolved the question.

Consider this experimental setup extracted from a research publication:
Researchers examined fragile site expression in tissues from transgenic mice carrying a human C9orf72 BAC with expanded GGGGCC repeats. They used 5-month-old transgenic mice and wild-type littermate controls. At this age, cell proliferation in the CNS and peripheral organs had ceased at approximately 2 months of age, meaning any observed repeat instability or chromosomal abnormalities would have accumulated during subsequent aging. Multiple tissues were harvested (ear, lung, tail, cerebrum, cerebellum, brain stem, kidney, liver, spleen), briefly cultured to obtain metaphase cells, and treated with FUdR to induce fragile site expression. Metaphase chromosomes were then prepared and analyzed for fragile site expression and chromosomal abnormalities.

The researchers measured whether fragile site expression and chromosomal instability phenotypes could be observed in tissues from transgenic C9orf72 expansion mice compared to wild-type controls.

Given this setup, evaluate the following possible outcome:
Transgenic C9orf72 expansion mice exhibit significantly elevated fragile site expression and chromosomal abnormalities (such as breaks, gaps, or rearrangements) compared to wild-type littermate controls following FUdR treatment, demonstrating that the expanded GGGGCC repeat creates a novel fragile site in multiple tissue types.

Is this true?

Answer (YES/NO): YES